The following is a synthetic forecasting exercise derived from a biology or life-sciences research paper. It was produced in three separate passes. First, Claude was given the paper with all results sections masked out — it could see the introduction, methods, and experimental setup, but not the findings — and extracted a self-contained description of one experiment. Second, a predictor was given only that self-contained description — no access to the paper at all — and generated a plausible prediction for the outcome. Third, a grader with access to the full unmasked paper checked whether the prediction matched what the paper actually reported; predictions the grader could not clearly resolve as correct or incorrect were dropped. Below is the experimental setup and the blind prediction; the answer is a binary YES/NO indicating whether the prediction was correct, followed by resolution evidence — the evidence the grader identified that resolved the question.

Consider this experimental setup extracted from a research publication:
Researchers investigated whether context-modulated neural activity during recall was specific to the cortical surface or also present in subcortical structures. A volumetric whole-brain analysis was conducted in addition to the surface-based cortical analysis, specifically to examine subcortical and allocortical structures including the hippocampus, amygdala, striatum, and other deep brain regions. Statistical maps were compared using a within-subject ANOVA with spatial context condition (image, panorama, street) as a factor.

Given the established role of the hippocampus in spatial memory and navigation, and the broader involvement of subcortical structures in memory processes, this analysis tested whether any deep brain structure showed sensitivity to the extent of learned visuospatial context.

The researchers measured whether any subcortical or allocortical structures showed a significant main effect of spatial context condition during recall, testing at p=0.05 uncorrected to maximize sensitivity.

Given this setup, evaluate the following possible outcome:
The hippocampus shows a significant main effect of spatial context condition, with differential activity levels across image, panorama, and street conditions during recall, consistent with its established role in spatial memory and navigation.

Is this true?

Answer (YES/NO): NO